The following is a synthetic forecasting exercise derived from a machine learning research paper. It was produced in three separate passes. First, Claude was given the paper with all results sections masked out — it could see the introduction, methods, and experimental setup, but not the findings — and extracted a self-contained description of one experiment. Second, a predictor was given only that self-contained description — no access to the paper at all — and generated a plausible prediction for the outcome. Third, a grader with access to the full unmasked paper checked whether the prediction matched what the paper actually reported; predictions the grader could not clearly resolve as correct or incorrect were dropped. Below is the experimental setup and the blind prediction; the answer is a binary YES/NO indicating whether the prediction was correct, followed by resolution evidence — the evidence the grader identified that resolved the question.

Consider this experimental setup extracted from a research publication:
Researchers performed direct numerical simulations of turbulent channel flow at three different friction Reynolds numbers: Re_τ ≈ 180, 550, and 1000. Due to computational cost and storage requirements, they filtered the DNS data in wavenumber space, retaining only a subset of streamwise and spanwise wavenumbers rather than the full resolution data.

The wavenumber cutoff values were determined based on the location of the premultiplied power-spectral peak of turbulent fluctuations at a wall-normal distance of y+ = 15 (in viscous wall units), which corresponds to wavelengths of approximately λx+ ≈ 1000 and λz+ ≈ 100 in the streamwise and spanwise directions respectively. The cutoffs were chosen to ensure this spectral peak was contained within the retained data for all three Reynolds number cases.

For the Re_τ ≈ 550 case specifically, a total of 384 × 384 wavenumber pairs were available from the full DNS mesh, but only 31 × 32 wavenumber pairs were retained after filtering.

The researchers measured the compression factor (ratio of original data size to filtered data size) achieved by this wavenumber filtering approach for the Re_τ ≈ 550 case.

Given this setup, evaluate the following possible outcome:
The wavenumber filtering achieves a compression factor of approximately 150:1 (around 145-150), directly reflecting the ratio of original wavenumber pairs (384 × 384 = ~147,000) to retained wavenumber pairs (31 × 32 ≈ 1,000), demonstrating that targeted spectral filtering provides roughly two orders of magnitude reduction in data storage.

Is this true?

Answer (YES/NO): YES